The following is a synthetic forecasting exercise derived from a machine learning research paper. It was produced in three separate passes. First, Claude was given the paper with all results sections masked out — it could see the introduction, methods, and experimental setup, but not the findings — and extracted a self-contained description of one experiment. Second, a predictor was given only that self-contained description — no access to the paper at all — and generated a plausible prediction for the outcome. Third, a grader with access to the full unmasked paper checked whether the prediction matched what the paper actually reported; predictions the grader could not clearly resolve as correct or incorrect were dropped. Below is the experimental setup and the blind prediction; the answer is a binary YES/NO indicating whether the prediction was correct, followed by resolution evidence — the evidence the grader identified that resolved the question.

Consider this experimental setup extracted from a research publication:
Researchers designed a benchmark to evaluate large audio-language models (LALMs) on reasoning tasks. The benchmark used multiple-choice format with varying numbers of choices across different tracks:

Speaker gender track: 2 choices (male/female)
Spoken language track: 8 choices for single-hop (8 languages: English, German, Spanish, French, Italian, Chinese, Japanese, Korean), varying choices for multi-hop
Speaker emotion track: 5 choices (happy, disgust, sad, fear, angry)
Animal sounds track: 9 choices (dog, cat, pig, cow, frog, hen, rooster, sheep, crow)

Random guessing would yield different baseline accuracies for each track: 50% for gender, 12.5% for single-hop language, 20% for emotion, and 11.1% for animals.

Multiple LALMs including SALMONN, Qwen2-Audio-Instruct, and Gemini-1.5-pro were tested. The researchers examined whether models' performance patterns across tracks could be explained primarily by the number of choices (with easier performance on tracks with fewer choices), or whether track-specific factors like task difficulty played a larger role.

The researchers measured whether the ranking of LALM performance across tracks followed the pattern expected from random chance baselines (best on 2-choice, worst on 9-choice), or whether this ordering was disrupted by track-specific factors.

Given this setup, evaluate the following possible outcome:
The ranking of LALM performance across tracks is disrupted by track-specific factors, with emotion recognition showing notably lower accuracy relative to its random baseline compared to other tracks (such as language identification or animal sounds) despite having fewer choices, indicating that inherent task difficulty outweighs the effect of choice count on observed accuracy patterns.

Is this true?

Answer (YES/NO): YES